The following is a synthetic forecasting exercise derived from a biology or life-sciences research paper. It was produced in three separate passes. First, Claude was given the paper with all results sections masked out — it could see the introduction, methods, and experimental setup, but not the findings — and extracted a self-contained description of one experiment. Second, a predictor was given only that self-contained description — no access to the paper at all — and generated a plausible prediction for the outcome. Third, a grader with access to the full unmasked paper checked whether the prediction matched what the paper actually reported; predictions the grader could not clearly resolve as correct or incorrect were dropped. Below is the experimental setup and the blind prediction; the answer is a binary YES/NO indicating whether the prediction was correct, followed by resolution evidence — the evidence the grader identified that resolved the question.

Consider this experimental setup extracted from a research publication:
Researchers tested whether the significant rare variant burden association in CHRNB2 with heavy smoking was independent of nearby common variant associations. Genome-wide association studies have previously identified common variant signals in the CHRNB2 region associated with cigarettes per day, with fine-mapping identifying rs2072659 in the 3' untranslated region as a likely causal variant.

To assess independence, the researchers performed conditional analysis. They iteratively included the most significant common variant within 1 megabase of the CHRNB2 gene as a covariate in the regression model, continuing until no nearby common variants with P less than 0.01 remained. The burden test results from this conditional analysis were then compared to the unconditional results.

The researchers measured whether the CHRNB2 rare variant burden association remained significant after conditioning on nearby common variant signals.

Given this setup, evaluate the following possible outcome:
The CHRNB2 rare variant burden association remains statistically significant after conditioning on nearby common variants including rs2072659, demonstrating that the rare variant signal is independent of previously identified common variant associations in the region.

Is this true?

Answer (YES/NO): YES